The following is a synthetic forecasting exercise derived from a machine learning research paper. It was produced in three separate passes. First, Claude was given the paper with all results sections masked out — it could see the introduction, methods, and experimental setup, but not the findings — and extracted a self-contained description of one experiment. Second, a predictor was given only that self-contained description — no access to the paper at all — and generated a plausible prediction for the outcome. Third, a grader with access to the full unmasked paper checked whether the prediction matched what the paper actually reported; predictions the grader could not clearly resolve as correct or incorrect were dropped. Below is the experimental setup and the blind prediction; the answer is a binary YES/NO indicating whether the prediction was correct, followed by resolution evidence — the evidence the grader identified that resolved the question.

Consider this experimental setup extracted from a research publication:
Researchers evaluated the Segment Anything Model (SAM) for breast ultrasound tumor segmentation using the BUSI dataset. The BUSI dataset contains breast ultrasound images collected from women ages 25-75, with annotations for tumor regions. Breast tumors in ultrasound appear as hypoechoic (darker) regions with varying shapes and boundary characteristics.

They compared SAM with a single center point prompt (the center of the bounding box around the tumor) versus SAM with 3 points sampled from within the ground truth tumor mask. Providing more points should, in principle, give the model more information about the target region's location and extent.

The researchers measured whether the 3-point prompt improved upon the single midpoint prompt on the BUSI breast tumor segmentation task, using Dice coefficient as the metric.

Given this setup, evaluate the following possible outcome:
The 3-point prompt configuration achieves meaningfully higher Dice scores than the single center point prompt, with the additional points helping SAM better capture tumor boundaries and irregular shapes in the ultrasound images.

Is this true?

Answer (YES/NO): NO